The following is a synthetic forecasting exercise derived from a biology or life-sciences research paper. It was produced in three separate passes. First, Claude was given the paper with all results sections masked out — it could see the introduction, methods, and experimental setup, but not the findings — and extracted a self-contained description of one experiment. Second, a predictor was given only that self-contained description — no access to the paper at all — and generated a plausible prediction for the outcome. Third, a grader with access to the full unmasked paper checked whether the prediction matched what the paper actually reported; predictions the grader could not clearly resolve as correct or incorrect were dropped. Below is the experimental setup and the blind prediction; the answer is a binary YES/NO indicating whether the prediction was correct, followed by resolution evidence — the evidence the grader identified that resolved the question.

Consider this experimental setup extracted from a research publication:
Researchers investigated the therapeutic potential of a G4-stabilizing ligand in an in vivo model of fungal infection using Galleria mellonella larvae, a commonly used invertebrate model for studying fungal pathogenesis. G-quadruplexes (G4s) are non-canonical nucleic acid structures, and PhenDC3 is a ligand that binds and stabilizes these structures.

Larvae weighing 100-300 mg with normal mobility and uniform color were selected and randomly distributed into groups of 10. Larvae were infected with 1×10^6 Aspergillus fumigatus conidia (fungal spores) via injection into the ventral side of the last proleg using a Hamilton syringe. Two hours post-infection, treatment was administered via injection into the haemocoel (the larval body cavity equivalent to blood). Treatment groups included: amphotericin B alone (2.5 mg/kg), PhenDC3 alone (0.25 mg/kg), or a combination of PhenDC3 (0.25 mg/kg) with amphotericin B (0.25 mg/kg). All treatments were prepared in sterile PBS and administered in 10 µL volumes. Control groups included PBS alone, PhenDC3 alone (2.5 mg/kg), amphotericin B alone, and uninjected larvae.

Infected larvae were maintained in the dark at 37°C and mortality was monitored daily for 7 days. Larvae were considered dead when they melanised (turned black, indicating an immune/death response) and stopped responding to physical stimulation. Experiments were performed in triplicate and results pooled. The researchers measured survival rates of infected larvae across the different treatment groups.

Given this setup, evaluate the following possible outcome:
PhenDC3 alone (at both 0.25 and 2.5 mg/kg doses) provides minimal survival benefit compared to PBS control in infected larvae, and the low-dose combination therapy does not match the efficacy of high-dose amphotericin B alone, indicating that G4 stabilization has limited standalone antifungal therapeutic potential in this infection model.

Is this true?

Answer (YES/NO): NO